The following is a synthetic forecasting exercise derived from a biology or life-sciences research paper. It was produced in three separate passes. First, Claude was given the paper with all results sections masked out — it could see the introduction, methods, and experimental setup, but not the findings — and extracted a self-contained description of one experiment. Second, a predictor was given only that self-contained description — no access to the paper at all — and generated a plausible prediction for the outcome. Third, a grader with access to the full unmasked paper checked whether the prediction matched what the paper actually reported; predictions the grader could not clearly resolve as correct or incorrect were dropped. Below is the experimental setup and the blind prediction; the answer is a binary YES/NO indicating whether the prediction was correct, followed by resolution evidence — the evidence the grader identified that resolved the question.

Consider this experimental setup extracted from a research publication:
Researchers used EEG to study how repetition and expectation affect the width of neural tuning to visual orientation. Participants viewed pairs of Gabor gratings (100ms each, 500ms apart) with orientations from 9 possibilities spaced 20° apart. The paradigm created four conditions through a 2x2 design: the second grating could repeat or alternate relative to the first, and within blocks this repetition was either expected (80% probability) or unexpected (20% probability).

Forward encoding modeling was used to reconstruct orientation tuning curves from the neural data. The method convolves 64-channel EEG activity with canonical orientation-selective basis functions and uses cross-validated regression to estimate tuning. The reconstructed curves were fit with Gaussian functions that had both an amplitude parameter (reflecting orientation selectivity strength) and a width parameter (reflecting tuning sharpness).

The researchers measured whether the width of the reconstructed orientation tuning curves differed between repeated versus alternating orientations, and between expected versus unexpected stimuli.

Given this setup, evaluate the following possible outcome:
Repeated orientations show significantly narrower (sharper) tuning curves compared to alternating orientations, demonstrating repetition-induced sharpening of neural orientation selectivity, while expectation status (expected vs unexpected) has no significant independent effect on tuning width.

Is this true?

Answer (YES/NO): NO